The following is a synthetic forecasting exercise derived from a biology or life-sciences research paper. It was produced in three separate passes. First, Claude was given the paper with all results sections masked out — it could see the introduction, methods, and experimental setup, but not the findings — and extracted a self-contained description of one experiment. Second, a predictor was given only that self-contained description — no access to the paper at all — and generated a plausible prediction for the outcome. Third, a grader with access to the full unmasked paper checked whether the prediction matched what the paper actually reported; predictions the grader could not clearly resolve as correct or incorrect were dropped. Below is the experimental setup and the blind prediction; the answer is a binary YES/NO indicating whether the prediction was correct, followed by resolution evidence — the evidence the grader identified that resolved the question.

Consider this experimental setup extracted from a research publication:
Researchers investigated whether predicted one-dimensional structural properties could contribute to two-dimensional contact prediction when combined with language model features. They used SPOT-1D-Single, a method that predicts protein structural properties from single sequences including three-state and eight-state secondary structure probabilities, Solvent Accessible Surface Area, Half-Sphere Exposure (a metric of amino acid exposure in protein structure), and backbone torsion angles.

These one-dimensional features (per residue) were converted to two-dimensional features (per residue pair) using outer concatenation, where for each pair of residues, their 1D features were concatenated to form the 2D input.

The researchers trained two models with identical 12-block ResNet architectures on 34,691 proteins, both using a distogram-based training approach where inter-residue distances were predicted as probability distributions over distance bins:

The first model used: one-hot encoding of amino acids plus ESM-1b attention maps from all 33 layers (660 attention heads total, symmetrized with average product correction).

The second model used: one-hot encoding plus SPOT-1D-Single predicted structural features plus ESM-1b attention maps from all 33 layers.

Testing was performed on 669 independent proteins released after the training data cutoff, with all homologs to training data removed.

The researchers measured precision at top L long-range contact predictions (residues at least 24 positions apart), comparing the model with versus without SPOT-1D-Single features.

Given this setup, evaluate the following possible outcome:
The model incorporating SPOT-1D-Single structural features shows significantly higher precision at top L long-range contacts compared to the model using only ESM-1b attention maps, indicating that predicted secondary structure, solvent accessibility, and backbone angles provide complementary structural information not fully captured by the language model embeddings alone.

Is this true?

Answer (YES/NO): NO